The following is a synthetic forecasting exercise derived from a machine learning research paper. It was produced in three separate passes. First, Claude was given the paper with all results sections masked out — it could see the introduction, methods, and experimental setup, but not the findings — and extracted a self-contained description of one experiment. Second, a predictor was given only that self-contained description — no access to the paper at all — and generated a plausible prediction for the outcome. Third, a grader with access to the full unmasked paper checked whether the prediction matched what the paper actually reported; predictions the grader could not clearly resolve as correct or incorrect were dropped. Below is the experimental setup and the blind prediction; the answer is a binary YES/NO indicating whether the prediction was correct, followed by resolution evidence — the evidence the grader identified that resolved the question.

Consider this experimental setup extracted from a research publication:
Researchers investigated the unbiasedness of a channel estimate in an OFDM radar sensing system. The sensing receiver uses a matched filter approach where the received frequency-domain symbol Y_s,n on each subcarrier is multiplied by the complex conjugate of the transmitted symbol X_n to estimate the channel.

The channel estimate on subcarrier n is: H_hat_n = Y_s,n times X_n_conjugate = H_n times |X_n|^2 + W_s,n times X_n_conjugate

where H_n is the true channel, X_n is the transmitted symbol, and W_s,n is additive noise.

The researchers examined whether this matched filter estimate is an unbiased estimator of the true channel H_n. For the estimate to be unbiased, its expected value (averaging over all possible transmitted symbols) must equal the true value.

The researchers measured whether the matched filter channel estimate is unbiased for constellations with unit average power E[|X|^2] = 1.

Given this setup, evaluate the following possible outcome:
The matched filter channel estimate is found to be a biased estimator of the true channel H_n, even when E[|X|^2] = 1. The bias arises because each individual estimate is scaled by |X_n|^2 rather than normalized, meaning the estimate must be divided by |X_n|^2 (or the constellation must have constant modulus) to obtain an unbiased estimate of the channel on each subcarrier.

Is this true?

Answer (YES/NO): NO